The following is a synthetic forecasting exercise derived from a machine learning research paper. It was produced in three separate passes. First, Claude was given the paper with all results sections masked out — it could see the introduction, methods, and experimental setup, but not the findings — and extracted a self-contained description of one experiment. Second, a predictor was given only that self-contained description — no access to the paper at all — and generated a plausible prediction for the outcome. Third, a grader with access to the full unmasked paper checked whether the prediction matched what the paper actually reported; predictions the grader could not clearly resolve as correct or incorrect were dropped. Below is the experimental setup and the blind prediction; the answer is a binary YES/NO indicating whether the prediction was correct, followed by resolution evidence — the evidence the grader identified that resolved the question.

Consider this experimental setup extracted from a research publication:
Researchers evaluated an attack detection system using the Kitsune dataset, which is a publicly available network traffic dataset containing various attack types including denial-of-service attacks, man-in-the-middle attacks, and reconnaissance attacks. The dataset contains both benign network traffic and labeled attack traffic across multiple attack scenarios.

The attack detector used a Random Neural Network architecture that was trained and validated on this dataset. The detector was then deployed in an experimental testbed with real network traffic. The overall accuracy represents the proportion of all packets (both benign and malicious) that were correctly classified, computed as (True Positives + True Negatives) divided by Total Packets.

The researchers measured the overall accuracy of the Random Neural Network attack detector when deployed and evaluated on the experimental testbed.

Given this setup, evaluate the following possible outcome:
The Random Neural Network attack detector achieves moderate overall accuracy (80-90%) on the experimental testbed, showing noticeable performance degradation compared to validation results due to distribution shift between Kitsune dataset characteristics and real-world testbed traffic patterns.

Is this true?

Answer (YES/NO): NO